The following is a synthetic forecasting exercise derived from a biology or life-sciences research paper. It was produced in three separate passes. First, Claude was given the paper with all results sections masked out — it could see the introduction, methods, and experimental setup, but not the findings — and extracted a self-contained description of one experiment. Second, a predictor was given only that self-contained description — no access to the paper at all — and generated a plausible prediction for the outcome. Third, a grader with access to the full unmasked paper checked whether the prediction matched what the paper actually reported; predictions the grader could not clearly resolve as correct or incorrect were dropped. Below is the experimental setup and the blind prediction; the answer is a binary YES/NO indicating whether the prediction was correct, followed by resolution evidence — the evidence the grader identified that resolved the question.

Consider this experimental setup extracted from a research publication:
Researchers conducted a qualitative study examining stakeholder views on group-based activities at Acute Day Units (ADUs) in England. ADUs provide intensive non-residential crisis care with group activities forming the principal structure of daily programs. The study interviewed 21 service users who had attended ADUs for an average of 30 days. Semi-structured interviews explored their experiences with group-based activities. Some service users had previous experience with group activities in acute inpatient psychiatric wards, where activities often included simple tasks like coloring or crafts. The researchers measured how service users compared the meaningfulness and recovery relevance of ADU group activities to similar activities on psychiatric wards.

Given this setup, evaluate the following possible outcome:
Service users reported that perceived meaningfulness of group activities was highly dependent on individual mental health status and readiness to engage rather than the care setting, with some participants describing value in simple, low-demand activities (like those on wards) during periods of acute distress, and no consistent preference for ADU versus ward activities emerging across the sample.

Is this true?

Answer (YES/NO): NO